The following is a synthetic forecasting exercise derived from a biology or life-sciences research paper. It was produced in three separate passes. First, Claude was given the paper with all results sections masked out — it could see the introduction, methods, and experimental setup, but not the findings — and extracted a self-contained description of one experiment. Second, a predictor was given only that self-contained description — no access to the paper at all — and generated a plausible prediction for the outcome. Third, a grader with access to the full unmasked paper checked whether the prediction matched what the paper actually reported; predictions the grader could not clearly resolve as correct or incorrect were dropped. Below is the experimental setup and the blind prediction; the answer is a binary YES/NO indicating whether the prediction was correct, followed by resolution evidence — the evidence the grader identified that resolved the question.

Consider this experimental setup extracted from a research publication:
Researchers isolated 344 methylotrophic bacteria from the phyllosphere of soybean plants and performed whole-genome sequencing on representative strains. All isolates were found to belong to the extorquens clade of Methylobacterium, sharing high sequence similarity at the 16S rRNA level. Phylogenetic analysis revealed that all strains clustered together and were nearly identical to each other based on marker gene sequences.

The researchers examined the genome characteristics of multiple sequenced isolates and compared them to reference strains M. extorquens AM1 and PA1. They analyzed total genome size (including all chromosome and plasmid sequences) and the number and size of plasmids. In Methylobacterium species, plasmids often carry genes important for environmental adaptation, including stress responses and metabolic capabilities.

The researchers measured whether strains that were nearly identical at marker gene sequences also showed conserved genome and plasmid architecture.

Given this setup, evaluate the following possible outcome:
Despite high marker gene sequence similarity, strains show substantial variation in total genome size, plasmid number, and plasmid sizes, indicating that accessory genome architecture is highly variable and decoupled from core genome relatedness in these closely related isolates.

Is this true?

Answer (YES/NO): NO